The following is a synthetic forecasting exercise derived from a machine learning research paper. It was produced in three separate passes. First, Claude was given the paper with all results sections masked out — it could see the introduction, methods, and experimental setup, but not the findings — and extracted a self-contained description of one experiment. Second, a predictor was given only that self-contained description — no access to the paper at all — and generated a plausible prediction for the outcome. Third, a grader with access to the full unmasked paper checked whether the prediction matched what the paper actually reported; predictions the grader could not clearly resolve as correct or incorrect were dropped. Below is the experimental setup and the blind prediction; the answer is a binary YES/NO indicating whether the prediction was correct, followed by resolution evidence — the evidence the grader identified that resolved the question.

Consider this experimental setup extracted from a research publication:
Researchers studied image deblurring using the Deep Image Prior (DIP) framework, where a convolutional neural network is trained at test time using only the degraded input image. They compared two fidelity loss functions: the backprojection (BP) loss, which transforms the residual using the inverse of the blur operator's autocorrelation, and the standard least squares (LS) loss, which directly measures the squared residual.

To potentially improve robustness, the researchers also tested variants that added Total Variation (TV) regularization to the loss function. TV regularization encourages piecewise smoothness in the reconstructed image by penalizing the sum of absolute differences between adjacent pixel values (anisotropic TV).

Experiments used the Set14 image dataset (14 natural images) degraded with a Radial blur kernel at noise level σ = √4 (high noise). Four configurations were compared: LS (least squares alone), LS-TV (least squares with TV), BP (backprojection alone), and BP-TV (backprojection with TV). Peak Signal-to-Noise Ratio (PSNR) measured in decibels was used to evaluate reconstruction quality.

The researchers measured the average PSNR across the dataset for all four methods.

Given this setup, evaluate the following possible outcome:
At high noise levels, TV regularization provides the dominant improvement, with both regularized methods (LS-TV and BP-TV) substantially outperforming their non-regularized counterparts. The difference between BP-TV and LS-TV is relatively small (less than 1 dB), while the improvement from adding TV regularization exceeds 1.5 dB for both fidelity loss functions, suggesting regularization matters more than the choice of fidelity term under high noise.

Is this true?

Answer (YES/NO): NO